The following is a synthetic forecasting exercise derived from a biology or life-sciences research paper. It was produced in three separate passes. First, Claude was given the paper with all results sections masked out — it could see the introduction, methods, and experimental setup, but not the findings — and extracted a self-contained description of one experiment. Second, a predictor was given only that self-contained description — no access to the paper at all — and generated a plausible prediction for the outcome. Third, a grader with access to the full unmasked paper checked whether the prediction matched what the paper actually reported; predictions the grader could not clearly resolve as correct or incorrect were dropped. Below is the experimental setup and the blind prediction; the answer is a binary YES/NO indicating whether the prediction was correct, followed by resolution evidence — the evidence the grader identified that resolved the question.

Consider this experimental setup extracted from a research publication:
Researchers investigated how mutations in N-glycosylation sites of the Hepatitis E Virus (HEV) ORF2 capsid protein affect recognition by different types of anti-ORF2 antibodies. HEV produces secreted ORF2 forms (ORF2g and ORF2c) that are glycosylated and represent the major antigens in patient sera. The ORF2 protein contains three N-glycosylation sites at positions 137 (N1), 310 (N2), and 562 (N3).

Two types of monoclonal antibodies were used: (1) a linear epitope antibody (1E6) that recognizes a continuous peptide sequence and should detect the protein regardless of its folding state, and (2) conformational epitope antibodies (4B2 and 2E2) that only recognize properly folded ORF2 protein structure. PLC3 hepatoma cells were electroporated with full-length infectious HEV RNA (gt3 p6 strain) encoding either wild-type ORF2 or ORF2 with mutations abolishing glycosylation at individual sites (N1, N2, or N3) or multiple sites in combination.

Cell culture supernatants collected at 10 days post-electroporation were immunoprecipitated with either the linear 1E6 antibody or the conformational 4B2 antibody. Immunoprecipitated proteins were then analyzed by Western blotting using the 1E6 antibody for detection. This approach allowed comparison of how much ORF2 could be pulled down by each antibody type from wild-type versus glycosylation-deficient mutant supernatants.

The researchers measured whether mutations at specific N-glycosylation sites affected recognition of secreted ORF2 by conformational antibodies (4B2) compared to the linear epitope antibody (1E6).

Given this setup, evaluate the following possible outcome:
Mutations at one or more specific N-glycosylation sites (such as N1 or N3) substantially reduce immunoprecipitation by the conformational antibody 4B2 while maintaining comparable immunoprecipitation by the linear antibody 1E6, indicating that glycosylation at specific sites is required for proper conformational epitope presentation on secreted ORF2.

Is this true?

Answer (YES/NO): NO